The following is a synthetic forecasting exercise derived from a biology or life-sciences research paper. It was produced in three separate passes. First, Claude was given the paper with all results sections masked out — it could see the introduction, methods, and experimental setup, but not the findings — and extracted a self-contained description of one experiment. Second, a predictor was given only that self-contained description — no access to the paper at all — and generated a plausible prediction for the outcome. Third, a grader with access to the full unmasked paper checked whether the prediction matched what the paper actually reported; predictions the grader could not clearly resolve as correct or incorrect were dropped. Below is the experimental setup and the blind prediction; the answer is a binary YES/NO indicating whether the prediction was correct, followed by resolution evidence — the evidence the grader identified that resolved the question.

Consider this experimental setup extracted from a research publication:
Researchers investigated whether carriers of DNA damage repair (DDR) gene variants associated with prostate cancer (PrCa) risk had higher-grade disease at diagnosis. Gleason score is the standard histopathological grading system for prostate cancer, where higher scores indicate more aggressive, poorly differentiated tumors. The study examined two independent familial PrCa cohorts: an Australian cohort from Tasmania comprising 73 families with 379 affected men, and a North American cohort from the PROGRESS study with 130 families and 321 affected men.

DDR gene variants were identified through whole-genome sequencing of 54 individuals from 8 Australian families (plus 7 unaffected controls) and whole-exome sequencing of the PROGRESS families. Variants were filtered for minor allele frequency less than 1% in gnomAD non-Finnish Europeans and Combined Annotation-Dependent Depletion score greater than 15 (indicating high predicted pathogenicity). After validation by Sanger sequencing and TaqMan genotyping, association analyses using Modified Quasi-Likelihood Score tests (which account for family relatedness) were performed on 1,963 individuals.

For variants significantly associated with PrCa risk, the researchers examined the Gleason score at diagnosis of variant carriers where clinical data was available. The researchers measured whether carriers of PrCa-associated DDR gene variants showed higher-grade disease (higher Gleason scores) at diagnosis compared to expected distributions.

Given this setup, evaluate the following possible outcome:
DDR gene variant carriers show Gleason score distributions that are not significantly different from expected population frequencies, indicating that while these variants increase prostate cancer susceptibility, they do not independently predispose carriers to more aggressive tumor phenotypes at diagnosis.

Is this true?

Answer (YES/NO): YES